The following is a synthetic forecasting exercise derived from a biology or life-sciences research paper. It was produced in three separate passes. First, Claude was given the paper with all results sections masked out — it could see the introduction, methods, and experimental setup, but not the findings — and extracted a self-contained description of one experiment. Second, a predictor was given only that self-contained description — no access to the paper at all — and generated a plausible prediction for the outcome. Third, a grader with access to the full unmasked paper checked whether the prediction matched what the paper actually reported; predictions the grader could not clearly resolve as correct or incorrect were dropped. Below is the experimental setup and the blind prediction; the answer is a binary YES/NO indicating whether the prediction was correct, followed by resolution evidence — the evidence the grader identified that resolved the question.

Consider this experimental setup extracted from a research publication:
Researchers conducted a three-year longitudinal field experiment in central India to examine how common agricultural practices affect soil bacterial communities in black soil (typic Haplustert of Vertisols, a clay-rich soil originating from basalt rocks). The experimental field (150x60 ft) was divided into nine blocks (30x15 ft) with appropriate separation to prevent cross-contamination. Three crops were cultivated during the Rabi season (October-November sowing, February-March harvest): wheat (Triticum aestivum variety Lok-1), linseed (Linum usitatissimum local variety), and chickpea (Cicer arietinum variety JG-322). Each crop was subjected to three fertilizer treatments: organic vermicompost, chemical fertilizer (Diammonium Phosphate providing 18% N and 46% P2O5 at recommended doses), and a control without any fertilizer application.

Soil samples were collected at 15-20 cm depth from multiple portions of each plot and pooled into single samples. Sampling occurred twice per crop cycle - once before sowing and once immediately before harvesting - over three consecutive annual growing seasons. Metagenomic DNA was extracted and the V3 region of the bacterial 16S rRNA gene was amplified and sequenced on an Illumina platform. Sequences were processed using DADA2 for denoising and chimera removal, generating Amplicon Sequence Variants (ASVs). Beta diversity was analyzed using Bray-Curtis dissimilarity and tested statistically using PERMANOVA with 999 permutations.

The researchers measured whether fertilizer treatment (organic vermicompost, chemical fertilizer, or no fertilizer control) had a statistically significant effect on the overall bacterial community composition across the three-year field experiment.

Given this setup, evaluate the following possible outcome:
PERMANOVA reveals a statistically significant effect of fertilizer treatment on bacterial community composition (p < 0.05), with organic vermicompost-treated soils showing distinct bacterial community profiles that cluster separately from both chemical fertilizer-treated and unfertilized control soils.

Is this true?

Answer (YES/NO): NO